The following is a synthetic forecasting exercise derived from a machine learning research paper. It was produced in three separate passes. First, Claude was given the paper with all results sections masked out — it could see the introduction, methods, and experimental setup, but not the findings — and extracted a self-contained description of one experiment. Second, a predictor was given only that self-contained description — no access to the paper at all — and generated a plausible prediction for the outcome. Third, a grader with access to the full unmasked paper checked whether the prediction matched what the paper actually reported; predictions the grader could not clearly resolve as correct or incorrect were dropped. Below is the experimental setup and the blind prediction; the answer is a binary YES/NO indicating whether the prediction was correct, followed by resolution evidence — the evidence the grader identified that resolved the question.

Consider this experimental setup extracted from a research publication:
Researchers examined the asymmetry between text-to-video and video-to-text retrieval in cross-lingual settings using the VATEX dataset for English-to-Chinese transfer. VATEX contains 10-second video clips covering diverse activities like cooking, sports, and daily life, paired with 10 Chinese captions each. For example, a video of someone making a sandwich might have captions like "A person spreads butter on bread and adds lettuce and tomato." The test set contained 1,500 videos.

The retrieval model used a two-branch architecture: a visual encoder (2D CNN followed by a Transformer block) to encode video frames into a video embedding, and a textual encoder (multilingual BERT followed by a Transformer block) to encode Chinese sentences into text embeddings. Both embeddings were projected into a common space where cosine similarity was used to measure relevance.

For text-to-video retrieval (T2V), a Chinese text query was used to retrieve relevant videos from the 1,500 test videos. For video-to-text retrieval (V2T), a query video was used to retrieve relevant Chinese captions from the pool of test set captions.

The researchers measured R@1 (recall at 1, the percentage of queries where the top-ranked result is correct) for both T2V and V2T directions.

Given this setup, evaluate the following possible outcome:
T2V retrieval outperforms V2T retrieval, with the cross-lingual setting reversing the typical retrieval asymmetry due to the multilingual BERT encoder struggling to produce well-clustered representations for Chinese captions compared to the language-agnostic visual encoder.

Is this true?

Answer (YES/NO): NO